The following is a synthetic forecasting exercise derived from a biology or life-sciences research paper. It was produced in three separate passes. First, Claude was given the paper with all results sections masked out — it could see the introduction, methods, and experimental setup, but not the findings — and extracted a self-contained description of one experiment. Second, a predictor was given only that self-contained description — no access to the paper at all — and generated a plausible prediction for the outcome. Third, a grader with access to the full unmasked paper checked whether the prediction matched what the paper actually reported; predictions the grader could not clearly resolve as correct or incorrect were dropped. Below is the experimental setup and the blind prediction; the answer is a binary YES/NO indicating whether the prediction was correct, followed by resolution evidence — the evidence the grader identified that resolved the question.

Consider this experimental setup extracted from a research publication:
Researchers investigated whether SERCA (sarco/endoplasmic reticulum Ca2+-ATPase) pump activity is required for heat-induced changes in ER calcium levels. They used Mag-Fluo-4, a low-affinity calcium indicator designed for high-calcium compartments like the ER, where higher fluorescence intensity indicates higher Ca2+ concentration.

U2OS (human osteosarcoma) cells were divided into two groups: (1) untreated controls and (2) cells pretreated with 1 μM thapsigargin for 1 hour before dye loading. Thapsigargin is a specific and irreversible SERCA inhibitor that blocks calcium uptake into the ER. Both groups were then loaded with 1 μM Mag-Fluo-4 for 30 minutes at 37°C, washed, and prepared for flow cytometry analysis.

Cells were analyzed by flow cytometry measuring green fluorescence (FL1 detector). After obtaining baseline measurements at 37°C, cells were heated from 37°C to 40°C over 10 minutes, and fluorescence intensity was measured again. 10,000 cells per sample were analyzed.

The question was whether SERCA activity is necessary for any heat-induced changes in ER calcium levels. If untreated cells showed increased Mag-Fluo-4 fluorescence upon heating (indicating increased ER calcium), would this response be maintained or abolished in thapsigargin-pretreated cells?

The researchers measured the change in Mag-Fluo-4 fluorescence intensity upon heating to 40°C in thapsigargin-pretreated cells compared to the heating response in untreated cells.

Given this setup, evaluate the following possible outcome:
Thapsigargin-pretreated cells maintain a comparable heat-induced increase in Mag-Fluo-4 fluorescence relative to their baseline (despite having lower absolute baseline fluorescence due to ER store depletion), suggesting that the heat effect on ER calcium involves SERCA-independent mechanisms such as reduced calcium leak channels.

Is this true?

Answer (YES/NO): NO